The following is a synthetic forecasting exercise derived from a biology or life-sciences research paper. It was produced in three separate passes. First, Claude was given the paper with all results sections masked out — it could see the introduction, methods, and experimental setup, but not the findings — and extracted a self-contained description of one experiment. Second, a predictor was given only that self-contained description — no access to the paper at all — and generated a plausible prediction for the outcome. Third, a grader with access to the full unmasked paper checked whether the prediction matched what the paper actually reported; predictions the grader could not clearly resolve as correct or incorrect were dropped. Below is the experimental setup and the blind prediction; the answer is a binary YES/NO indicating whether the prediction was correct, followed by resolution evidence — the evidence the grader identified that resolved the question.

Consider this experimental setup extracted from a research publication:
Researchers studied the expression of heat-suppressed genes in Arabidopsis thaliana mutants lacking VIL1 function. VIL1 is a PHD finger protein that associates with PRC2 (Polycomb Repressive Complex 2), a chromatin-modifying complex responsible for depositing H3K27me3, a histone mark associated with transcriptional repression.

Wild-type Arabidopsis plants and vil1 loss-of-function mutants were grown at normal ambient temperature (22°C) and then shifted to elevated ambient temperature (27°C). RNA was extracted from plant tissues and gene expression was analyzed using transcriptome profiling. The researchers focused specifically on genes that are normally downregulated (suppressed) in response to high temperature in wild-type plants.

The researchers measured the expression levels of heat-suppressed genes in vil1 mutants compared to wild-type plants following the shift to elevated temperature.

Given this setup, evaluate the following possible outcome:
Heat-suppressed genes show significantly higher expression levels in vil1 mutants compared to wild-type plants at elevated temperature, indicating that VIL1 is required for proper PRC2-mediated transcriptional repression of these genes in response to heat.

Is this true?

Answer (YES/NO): YES